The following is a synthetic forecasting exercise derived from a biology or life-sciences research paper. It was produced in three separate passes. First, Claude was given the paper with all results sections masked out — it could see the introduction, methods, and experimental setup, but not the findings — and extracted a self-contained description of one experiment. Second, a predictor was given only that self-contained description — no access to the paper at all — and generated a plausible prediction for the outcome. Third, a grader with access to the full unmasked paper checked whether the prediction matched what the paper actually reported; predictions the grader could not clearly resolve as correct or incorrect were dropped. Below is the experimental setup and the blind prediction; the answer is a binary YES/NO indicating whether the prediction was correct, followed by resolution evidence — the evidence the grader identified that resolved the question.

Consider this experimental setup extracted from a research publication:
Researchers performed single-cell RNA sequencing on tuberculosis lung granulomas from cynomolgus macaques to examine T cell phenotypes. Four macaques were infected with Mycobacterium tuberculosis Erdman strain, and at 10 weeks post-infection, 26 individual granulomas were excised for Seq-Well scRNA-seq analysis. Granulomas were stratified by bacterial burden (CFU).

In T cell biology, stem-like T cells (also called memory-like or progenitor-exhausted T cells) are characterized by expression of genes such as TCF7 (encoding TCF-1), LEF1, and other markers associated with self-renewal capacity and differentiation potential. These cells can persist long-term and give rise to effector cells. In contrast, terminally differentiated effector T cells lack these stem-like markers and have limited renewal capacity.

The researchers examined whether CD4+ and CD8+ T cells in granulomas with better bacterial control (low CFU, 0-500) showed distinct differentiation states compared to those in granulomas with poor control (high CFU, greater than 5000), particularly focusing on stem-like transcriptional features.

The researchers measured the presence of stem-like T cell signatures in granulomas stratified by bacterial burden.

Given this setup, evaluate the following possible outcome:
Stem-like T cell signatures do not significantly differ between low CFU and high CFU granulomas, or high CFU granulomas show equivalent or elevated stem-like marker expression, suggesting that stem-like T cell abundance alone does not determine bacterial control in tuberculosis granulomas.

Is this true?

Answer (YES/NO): NO